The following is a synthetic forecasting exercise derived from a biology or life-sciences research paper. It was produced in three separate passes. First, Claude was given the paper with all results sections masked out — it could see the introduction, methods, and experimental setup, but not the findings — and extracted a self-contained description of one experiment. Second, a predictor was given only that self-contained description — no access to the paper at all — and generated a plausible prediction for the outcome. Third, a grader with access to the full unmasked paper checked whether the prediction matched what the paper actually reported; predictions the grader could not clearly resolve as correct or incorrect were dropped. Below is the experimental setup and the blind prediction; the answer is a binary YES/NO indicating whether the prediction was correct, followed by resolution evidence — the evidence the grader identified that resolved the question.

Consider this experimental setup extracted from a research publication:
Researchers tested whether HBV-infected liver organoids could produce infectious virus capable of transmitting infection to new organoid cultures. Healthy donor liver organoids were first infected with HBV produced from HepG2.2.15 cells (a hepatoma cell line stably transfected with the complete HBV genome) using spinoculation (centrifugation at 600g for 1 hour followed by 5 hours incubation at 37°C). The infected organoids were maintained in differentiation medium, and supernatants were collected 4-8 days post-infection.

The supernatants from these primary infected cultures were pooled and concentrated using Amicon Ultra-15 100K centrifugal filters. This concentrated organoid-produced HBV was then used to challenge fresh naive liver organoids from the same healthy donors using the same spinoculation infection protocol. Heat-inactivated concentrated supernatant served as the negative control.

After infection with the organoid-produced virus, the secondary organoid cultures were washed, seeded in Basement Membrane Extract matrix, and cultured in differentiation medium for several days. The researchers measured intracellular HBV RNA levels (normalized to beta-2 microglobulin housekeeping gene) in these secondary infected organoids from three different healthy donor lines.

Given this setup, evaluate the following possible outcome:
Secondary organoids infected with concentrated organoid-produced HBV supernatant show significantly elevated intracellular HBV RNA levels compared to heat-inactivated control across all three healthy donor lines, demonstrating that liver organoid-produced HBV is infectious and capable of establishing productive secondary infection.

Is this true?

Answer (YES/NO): YES